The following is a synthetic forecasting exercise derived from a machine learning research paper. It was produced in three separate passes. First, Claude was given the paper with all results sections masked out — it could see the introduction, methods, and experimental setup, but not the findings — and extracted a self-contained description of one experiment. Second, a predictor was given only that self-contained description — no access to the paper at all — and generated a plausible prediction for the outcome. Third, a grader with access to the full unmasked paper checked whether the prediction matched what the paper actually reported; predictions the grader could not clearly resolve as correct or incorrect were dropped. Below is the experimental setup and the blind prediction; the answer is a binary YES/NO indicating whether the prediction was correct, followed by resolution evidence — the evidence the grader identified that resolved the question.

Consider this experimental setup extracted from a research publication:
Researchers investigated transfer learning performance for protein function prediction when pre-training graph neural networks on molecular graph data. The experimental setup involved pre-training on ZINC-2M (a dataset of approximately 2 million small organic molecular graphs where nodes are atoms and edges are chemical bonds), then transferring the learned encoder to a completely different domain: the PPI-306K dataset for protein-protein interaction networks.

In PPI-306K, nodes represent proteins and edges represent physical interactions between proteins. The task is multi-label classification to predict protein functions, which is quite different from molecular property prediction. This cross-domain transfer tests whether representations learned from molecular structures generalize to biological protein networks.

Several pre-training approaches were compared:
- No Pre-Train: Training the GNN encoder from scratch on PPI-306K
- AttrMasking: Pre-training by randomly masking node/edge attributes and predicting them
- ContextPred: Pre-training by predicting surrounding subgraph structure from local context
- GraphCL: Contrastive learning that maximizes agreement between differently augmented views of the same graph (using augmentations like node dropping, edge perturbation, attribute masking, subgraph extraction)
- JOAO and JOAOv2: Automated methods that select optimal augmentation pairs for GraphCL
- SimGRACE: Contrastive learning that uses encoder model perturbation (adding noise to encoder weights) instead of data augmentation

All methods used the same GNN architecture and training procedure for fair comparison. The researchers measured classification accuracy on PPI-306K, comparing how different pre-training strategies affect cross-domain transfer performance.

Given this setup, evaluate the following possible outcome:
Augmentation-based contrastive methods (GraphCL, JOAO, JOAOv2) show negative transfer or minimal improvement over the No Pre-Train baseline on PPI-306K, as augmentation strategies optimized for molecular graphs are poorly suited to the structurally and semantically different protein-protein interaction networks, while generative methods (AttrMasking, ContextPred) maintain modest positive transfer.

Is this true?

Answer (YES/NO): NO